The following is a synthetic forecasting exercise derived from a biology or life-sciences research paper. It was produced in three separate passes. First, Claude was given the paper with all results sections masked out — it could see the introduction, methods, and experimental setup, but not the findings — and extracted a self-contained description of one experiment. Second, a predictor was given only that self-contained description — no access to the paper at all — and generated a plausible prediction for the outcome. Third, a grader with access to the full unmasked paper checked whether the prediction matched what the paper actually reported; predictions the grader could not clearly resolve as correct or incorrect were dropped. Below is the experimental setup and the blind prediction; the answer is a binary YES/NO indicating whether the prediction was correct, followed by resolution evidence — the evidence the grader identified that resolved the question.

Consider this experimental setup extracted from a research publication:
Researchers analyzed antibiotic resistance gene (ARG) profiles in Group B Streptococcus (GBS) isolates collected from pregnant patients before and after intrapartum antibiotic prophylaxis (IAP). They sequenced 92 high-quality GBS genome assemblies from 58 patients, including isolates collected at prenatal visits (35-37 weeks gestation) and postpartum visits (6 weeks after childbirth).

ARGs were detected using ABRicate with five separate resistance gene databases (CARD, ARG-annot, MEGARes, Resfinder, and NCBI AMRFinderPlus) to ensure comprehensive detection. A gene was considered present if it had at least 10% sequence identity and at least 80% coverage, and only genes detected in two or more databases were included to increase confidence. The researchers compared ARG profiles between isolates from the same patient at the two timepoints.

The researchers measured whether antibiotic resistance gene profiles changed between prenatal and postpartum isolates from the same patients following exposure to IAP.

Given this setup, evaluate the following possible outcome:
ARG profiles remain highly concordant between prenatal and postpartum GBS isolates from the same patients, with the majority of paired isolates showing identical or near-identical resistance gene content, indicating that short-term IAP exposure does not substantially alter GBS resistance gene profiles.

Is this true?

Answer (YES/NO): YES